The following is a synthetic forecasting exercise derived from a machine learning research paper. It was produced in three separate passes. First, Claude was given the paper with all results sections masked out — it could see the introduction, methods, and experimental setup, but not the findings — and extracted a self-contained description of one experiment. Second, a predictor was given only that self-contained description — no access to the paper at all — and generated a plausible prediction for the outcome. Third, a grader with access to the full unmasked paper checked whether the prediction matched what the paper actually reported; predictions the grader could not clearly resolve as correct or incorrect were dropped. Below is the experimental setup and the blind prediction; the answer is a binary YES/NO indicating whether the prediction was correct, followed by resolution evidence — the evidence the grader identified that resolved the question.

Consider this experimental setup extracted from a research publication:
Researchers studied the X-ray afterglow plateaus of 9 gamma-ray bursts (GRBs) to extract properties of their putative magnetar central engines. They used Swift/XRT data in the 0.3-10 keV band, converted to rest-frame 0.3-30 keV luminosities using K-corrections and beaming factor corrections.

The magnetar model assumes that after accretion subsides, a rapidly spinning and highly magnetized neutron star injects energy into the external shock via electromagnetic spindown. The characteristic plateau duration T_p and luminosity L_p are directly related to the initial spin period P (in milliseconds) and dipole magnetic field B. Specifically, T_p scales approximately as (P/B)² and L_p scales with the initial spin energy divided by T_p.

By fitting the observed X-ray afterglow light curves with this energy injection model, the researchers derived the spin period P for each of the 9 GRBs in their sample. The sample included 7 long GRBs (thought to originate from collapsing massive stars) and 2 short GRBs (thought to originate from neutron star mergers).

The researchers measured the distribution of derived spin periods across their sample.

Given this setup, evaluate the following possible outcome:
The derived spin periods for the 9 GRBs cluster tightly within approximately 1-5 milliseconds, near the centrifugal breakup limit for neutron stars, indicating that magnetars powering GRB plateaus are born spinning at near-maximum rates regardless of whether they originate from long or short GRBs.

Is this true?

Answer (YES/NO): NO